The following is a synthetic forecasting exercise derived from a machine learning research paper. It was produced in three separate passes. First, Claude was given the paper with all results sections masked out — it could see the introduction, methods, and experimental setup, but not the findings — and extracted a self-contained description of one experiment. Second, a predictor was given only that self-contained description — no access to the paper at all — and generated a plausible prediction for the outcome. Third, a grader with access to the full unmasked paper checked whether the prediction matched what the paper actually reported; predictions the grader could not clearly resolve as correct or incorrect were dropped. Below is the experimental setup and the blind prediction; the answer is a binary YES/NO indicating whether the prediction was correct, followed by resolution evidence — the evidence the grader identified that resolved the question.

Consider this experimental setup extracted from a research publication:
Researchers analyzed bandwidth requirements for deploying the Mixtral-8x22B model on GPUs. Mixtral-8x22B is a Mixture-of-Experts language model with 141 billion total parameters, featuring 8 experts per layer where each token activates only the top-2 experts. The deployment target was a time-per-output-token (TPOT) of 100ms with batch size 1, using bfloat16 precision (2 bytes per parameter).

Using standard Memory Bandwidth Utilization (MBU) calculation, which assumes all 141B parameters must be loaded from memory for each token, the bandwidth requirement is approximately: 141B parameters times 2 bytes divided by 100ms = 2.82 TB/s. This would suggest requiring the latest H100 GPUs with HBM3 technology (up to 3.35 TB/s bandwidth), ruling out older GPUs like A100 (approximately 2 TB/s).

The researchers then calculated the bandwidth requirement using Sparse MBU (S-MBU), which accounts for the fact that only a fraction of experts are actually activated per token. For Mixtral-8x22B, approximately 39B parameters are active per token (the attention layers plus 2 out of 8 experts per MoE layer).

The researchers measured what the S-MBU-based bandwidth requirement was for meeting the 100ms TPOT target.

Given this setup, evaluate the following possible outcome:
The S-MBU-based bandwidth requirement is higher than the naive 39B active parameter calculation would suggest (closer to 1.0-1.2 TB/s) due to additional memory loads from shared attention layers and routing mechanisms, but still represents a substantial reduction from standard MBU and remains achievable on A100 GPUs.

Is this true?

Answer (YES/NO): NO